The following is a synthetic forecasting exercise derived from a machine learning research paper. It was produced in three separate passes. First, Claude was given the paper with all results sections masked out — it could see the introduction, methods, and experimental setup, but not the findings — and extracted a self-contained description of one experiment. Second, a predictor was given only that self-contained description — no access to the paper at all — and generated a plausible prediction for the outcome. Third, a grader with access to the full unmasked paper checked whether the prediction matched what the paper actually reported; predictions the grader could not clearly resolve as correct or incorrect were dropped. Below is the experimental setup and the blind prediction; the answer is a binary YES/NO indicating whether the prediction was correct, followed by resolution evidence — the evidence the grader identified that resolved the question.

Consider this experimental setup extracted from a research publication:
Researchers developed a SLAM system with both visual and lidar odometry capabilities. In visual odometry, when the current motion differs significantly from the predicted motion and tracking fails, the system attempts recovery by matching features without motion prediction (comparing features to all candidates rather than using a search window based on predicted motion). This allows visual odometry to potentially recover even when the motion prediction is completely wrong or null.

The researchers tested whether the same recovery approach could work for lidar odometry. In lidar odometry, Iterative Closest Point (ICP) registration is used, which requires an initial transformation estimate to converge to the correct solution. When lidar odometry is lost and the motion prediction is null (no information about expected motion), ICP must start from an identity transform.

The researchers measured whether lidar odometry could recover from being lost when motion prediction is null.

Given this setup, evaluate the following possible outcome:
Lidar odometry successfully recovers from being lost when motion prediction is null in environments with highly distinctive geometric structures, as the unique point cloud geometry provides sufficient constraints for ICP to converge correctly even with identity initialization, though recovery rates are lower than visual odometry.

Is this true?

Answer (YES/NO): NO